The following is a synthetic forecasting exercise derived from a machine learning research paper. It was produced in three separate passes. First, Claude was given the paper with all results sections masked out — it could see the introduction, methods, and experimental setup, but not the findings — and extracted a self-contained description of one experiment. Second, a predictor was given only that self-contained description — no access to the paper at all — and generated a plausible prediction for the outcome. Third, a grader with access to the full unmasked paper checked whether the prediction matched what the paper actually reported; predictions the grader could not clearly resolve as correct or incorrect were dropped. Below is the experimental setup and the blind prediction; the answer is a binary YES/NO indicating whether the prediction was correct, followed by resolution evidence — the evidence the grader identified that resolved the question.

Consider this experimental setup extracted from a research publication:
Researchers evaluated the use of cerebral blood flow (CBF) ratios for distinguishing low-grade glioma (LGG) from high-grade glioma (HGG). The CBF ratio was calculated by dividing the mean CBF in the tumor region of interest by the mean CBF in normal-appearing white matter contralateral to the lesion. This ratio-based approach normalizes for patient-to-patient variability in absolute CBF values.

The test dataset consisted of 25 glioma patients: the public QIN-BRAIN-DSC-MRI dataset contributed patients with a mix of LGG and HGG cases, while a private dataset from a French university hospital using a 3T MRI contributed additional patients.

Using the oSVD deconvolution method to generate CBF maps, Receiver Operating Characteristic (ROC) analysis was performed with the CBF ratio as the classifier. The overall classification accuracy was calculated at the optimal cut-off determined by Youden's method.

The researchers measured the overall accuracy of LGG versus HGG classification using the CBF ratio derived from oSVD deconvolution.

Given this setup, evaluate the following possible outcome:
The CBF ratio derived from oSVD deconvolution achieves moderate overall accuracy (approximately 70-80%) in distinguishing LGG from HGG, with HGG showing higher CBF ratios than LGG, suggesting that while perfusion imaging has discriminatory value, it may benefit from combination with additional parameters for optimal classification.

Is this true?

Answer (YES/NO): NO